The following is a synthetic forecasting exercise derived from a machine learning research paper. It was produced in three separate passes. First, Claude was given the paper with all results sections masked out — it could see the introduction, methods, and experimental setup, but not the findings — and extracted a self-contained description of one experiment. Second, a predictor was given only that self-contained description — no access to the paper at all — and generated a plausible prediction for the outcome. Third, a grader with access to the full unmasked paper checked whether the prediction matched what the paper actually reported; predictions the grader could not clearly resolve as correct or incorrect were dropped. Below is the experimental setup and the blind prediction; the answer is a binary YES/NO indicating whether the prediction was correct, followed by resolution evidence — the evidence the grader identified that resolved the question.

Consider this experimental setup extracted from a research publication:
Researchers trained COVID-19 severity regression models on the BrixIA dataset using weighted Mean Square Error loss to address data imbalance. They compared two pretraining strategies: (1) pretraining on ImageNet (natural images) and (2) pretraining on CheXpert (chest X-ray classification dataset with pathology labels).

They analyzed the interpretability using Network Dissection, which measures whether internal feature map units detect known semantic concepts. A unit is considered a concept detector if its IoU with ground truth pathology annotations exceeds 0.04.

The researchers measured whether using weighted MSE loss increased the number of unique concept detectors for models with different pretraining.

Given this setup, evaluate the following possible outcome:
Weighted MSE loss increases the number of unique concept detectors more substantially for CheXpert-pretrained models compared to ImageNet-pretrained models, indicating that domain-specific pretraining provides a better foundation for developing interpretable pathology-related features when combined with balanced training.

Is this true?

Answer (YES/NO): YES